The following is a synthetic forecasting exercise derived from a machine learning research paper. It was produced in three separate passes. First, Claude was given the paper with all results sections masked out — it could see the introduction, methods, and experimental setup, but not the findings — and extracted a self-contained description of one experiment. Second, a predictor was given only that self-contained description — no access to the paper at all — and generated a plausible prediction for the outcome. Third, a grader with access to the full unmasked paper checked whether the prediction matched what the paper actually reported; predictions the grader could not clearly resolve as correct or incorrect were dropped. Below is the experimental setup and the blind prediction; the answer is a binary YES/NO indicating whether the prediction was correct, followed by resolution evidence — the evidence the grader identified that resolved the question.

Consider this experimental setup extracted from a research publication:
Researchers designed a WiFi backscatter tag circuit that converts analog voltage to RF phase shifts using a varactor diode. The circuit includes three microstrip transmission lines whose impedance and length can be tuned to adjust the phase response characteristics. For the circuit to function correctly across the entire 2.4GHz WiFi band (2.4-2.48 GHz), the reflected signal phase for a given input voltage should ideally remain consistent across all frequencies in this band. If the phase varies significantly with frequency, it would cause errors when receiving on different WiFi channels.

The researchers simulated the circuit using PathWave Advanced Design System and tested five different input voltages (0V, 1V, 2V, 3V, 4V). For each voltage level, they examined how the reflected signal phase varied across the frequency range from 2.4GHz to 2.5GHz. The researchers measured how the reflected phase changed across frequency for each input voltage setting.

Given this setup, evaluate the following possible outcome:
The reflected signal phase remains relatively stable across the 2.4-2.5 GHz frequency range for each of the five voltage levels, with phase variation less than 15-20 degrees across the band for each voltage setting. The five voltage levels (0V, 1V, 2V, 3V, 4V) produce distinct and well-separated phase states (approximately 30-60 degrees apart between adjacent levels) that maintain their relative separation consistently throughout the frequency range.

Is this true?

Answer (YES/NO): NO